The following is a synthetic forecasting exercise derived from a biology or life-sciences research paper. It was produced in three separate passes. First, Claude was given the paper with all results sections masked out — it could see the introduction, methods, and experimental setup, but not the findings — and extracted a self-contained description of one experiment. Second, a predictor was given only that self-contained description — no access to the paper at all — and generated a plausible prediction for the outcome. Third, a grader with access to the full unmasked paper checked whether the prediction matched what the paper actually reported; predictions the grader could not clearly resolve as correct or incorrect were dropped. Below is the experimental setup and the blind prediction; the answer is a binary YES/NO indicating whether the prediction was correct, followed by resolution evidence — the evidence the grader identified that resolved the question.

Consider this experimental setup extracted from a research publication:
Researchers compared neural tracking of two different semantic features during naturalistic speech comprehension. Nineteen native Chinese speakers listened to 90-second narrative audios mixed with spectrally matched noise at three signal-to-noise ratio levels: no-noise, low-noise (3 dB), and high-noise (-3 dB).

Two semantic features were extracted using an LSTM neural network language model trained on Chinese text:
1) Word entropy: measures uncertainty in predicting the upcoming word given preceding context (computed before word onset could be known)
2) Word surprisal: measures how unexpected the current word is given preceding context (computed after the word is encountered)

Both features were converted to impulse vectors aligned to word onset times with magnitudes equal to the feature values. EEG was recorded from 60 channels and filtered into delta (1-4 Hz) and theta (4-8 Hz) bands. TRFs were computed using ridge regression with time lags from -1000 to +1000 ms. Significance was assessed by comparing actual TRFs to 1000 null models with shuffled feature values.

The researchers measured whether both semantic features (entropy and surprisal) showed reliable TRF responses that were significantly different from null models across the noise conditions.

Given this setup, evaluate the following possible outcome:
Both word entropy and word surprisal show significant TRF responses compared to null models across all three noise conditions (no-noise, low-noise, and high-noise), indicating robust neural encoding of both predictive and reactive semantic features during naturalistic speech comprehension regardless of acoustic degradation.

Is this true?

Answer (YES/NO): NO